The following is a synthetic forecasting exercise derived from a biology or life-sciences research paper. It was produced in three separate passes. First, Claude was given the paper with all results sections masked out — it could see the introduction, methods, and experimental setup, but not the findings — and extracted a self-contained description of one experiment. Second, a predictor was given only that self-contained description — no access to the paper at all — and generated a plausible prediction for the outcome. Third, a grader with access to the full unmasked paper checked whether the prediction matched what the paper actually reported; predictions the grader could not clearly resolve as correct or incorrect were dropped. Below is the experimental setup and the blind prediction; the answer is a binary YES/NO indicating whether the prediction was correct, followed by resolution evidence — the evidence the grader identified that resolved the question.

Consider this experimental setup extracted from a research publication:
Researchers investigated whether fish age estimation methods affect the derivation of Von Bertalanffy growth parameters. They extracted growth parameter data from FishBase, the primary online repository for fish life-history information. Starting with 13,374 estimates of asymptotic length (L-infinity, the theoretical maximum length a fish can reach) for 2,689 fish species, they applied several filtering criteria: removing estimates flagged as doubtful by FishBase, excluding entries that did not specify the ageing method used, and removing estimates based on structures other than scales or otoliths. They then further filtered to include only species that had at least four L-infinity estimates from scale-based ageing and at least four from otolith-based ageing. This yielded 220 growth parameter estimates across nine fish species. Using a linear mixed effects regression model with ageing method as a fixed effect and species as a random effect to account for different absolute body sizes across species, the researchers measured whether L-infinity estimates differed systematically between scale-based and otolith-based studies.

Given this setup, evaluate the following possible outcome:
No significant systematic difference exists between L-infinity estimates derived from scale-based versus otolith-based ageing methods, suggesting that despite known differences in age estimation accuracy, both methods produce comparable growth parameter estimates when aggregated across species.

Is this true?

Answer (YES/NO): NO